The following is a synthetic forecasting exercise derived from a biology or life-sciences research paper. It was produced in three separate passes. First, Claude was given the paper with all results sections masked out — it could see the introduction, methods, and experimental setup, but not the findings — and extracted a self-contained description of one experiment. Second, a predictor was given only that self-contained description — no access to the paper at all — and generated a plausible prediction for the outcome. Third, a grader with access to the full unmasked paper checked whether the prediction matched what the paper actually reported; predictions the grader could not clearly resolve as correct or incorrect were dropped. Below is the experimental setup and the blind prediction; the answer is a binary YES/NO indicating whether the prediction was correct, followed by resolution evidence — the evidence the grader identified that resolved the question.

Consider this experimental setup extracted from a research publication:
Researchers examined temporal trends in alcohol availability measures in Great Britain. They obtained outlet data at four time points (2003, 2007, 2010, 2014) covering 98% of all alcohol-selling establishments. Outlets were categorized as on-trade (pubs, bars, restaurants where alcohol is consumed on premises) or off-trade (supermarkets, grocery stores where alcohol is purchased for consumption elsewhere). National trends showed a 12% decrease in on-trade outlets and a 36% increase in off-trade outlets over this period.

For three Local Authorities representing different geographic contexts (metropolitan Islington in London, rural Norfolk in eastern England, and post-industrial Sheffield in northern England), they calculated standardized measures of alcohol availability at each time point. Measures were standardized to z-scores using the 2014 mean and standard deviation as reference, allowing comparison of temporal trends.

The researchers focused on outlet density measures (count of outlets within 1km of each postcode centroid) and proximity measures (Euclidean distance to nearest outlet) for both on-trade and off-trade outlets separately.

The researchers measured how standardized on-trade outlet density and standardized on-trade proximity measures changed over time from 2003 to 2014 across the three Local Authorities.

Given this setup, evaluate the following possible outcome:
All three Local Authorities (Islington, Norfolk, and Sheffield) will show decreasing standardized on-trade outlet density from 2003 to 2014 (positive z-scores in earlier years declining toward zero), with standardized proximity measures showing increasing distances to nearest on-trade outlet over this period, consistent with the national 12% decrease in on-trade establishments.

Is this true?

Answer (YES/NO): NO